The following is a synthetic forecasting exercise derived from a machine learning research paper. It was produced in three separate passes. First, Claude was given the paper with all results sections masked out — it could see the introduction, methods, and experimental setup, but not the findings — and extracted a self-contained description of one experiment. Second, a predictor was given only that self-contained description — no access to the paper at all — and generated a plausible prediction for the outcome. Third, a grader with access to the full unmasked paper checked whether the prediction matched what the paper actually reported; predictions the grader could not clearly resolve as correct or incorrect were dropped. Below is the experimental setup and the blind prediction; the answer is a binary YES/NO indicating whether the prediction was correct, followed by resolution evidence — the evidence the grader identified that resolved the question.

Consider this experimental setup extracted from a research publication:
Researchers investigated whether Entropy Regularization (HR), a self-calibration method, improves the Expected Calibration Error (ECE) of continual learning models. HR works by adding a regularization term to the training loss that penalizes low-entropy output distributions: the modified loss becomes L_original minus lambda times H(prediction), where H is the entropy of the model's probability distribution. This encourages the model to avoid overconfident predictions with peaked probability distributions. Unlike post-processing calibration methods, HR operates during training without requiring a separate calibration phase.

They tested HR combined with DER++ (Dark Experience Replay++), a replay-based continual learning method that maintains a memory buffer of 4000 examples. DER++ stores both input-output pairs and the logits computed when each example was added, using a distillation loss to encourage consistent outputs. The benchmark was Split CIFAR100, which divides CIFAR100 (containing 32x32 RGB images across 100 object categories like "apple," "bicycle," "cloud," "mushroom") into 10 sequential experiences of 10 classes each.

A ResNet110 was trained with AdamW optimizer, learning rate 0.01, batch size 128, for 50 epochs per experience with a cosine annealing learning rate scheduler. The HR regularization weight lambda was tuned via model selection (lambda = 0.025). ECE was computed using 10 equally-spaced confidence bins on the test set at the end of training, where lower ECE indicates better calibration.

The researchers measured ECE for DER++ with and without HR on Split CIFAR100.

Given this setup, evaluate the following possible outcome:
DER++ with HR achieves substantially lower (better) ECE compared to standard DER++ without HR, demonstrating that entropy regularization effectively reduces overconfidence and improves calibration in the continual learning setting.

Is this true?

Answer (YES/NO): NO